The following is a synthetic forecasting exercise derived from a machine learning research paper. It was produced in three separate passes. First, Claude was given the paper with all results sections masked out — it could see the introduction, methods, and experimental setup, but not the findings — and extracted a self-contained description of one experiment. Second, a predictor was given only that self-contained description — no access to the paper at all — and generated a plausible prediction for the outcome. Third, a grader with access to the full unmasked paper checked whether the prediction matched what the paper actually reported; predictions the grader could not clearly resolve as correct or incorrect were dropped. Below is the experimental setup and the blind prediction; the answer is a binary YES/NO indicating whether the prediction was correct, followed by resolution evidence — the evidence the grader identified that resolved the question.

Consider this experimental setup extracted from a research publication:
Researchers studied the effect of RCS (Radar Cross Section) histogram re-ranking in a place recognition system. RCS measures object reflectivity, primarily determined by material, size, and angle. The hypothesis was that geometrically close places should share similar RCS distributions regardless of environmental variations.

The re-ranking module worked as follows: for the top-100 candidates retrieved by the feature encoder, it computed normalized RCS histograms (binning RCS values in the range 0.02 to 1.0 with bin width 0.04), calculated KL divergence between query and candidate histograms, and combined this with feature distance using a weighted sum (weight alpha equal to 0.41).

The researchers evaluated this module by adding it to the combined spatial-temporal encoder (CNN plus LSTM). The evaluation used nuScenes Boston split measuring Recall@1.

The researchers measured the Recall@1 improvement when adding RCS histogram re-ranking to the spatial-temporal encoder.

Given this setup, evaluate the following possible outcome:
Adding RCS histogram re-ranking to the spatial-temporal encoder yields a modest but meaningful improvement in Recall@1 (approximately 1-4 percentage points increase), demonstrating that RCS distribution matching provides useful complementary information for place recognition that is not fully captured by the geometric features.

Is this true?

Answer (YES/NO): YES